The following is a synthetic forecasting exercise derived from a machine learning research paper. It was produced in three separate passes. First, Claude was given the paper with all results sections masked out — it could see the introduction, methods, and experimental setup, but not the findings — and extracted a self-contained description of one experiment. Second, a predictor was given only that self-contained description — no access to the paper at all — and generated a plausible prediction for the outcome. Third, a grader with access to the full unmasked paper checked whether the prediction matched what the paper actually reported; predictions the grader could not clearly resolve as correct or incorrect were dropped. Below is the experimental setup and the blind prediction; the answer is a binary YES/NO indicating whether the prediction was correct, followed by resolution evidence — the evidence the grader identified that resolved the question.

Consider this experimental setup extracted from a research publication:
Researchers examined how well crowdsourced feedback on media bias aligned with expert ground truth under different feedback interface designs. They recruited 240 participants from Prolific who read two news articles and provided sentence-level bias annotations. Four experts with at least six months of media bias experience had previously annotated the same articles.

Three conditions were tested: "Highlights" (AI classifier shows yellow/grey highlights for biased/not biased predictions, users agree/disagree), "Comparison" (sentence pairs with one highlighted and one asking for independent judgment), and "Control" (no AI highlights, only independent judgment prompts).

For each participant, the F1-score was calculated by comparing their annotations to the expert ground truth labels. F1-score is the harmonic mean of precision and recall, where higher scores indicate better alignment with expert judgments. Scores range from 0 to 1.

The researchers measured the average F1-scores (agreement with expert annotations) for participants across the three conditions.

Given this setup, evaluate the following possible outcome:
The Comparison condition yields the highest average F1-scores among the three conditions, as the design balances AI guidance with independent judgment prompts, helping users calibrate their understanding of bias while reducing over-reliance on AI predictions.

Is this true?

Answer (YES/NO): NO